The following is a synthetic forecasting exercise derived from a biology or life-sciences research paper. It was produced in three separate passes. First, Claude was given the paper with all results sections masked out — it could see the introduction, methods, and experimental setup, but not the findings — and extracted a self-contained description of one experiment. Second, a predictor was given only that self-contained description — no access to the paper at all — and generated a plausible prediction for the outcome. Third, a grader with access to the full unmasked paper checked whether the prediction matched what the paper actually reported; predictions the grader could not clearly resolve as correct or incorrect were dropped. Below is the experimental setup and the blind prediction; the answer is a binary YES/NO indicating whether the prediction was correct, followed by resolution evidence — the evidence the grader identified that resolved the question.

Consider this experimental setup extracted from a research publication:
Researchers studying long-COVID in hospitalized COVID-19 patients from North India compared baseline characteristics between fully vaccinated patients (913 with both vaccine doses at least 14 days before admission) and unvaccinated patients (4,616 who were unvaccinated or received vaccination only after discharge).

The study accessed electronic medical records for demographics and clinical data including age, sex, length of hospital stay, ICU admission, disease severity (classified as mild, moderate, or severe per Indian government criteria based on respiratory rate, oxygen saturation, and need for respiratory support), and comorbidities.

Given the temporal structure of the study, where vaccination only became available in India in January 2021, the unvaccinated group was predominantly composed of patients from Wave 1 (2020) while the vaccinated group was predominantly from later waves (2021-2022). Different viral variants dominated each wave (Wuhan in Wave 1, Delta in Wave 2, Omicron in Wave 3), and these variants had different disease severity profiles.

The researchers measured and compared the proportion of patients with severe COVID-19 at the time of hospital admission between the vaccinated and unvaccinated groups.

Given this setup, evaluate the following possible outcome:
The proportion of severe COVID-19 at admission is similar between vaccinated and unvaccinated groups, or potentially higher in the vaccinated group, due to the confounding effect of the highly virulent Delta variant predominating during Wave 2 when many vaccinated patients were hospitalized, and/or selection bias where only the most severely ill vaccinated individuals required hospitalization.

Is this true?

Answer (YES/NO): YES